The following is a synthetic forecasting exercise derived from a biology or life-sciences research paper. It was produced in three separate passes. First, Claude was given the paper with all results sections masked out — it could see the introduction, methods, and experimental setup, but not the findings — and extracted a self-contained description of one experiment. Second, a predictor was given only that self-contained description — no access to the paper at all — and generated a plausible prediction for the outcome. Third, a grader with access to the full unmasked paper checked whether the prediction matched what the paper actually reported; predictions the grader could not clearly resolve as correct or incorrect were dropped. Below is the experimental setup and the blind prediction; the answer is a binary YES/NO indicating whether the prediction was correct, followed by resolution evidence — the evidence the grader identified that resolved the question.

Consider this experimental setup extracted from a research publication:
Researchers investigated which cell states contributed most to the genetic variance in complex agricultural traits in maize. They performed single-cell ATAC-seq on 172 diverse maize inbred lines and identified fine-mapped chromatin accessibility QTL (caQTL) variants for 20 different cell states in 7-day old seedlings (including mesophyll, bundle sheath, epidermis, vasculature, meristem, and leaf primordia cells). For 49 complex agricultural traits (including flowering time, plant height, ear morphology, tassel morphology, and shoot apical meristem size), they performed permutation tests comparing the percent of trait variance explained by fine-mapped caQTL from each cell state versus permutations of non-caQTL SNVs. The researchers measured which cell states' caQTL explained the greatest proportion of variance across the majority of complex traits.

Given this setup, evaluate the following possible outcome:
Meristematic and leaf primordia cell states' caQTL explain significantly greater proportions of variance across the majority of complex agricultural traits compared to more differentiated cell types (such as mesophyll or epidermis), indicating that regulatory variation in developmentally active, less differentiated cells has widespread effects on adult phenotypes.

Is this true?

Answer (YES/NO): YES